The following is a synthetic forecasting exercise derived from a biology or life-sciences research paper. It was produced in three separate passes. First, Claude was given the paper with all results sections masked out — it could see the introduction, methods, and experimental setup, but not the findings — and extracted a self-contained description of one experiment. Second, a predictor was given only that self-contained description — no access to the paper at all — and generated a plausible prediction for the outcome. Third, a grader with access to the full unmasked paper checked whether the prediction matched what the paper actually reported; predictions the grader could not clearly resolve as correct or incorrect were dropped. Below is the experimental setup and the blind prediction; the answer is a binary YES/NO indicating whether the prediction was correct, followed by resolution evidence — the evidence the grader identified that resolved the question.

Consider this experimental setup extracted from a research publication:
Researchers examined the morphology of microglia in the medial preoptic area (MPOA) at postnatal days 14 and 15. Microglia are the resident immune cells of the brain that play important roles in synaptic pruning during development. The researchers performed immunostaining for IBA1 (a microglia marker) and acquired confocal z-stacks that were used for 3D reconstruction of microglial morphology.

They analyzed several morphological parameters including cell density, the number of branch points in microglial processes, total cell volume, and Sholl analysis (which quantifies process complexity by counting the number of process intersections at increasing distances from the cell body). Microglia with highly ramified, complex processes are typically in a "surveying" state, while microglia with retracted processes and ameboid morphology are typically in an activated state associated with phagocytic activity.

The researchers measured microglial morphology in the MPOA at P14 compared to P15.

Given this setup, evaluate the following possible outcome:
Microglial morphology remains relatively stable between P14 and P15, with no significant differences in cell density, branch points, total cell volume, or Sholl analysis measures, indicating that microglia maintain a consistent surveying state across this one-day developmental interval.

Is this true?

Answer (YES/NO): NO